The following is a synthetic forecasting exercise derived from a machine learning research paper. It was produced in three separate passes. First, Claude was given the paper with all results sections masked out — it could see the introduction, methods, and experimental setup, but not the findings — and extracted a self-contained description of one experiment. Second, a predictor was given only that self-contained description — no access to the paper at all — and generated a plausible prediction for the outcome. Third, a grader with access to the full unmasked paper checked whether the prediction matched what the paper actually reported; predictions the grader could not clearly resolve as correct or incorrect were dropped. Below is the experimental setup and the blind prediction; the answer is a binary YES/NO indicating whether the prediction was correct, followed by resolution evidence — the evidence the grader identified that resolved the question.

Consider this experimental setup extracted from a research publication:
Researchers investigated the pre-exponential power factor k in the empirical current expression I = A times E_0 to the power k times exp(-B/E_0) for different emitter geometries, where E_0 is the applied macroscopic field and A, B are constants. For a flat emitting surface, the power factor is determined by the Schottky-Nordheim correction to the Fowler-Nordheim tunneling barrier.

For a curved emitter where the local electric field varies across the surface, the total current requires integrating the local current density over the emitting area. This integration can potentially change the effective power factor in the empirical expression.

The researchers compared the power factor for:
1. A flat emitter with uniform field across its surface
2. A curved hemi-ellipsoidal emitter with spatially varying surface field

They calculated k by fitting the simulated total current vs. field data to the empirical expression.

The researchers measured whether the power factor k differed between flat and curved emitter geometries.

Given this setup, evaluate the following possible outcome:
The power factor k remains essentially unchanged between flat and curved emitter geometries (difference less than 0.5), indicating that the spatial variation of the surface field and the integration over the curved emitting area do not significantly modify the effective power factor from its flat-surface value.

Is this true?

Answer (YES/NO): NO